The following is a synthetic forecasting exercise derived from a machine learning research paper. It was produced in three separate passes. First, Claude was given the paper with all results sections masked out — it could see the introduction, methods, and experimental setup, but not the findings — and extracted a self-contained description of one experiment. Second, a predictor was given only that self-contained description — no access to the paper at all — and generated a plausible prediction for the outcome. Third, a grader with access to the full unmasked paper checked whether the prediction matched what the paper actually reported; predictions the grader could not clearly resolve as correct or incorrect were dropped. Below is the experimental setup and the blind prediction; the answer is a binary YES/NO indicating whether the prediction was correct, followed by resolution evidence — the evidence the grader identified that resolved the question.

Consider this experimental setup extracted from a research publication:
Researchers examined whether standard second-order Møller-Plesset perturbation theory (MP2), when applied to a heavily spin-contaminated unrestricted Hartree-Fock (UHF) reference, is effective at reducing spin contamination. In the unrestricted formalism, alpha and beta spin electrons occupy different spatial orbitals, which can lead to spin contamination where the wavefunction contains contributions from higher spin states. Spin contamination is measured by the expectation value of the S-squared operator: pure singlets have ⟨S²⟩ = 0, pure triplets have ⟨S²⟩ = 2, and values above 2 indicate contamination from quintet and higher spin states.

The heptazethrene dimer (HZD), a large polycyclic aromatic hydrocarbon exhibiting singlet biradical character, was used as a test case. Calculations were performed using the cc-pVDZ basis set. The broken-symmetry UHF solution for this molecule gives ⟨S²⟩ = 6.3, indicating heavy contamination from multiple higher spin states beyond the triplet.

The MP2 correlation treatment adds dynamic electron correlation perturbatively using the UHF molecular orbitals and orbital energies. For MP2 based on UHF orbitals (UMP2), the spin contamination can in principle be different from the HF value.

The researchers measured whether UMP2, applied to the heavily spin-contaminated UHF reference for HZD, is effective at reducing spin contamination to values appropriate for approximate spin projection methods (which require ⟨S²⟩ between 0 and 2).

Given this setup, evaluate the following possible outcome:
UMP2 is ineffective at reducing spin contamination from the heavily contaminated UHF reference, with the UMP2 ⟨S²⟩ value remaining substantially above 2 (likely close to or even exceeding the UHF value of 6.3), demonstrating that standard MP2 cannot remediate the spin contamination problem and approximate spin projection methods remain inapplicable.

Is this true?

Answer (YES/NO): YES